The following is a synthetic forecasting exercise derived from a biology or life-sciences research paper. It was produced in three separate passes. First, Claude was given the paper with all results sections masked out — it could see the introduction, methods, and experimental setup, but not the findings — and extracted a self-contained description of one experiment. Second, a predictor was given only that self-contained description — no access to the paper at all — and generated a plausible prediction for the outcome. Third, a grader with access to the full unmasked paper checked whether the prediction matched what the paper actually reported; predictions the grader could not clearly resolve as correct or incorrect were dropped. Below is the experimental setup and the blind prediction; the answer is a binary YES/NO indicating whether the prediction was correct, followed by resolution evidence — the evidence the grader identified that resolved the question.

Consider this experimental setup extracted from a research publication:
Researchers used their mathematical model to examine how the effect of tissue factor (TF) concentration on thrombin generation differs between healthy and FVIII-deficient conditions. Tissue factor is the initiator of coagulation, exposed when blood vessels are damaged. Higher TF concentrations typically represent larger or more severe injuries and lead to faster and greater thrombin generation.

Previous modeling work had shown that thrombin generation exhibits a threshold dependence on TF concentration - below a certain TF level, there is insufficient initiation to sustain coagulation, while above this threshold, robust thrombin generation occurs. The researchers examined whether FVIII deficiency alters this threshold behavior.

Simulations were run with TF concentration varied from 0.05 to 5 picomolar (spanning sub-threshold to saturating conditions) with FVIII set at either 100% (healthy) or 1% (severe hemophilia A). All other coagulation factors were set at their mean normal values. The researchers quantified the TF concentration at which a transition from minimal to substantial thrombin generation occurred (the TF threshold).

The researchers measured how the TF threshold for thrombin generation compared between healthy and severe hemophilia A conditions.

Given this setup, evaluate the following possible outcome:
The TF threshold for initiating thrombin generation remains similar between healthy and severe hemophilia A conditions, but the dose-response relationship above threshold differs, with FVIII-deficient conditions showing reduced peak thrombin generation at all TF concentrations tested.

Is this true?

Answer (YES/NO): NO